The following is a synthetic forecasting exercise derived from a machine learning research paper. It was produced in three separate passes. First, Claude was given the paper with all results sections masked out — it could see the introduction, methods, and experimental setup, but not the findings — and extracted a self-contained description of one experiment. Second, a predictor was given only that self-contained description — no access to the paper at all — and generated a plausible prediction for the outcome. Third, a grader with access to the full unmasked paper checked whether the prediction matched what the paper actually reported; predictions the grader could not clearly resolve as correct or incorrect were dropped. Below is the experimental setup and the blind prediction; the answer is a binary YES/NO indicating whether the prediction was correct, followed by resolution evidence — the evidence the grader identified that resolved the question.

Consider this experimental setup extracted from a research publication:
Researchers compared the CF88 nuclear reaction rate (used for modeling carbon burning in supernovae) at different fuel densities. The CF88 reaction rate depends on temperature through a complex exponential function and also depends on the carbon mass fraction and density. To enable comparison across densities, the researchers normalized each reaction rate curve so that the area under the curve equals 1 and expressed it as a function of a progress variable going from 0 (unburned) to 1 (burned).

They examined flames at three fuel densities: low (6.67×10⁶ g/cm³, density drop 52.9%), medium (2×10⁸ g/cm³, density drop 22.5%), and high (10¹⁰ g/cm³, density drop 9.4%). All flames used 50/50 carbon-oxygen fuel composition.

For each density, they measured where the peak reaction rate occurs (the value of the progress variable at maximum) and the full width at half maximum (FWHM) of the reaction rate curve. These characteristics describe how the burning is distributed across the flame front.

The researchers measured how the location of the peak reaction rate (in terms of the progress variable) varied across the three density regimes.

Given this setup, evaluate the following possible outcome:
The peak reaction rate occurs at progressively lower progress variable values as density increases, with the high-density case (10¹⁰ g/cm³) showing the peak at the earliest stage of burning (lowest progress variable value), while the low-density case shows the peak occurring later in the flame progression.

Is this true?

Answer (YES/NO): YES